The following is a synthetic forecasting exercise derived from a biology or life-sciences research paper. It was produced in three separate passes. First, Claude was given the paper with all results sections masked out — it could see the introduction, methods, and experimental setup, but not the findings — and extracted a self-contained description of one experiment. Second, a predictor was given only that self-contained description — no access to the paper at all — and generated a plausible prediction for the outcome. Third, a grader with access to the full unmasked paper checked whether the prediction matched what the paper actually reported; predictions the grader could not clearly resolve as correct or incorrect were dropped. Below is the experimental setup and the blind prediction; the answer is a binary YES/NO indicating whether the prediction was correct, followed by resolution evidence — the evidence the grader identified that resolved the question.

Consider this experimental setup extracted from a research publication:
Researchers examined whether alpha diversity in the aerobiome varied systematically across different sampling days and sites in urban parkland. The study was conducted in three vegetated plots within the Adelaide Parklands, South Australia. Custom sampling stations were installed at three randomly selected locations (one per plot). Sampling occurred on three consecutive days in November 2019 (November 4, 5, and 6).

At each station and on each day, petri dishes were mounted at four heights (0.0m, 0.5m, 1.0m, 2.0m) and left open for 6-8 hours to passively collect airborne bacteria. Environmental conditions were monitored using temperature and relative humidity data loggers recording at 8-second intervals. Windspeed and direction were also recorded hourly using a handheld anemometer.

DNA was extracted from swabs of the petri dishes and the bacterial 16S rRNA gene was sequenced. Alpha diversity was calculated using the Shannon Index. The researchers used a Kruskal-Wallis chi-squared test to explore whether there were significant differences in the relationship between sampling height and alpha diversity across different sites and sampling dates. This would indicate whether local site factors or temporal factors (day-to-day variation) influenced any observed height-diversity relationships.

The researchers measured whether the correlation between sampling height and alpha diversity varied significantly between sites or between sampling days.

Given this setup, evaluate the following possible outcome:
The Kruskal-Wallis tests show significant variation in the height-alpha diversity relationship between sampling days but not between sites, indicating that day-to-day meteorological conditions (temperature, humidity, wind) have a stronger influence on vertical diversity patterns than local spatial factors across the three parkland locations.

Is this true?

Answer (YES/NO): NO